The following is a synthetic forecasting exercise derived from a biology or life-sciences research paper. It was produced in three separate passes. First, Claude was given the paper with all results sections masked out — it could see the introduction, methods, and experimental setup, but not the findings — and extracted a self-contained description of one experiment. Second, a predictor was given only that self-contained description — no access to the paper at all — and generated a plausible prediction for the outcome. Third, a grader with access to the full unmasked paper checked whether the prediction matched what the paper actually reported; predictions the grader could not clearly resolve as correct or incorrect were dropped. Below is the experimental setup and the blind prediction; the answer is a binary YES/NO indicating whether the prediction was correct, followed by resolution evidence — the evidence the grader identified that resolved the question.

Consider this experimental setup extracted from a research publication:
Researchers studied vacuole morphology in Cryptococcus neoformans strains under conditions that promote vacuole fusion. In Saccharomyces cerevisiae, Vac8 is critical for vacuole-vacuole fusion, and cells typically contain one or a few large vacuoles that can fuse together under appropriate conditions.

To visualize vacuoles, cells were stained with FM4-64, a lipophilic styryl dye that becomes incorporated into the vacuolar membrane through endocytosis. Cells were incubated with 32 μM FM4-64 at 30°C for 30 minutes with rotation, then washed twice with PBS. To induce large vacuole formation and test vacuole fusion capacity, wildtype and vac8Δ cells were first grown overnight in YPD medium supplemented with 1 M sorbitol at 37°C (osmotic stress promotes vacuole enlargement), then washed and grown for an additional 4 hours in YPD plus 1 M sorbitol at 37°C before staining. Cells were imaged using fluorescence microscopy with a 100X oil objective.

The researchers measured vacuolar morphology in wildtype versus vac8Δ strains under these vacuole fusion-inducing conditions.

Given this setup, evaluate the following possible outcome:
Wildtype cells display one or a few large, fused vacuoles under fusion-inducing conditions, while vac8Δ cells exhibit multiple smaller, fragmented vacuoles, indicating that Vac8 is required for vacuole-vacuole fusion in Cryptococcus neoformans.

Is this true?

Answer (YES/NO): YES